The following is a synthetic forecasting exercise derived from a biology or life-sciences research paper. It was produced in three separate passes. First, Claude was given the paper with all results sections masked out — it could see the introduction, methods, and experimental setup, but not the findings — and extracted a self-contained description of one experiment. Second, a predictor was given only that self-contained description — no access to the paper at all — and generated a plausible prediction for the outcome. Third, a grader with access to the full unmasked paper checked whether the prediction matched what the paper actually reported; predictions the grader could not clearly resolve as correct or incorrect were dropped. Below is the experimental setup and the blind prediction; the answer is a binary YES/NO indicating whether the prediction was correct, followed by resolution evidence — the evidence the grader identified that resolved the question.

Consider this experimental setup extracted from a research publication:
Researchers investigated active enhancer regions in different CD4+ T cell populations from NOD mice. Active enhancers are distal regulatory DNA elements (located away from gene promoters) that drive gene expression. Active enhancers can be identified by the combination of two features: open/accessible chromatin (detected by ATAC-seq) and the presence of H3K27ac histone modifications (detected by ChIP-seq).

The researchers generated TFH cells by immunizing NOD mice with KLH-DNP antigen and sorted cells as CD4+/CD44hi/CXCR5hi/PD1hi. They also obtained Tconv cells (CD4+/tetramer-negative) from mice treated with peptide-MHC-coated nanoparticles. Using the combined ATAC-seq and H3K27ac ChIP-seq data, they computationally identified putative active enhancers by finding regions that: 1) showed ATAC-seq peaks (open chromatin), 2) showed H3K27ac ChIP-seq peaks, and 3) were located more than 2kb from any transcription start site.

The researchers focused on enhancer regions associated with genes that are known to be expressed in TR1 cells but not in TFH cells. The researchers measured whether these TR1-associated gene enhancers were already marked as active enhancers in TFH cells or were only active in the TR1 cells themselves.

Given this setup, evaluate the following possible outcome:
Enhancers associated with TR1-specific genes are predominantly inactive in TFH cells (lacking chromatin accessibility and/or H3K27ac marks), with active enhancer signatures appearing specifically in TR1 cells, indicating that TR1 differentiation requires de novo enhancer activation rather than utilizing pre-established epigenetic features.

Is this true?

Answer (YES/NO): NO